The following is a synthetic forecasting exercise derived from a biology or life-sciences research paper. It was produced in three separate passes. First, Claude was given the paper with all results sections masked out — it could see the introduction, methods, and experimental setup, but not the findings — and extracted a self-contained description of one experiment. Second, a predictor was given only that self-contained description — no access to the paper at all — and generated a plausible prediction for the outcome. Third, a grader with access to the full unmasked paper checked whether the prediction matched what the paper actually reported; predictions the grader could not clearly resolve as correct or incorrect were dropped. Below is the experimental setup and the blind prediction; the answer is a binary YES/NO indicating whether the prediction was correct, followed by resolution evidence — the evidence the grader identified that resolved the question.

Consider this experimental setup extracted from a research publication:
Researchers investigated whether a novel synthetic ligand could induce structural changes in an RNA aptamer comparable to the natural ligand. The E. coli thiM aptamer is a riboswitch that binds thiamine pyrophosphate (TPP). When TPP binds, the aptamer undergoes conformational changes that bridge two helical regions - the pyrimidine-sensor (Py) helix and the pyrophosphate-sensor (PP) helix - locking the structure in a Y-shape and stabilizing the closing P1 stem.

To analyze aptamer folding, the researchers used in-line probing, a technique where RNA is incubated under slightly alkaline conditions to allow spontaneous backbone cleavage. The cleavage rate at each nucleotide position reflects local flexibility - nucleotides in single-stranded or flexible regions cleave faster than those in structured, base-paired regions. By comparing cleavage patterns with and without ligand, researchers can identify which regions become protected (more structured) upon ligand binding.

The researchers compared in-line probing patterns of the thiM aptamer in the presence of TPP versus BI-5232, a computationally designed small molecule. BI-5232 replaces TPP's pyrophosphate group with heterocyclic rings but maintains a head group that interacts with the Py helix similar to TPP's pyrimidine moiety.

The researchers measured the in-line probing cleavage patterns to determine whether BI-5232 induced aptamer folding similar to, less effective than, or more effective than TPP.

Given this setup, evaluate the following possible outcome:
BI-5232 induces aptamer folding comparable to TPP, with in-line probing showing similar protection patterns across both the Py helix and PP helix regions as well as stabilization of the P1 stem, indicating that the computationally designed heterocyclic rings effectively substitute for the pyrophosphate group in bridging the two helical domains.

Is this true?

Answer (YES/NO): NO